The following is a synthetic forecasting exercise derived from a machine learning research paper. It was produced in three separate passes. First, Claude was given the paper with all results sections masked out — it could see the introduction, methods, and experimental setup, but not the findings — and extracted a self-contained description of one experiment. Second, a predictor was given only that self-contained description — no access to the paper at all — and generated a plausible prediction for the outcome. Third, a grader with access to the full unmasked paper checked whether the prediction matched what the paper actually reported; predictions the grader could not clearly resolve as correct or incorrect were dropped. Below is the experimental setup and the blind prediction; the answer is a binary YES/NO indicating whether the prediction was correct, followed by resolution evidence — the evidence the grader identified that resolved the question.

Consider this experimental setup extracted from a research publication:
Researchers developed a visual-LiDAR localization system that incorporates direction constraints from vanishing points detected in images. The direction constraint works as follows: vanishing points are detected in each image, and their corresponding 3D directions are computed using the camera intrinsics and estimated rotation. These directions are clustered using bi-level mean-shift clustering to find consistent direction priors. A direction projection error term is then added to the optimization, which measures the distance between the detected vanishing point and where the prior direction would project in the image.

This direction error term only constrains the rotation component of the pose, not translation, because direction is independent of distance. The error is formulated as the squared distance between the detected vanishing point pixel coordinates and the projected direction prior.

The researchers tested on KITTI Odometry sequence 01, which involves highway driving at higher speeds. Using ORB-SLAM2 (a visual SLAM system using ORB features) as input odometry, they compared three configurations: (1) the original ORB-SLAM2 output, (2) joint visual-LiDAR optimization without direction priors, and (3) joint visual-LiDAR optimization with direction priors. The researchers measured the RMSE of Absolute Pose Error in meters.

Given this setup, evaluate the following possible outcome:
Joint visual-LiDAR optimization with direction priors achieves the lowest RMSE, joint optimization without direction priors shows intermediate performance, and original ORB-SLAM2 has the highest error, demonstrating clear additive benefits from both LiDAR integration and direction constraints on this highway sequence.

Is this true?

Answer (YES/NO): YES